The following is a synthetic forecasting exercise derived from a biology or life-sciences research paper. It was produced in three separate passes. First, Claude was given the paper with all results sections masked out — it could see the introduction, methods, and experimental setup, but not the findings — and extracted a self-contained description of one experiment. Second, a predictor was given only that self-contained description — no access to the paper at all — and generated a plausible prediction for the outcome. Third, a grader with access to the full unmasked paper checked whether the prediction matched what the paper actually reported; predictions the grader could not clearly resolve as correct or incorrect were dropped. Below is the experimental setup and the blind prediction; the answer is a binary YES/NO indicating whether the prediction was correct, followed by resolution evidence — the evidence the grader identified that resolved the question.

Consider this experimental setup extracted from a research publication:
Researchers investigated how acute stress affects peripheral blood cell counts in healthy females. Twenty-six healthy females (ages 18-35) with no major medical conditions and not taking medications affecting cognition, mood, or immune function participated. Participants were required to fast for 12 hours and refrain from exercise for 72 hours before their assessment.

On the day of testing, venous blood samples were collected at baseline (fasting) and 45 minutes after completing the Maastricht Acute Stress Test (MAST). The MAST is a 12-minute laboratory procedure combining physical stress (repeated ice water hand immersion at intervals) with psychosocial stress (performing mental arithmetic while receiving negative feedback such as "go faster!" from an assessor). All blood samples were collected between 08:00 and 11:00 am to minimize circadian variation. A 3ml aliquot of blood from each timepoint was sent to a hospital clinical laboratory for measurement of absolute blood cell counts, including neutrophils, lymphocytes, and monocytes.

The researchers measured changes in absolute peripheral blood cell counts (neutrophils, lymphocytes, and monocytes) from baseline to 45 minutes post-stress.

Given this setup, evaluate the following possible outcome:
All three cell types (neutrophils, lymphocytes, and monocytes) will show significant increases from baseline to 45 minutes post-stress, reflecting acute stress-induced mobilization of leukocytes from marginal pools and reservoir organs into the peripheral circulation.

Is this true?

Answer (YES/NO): NO